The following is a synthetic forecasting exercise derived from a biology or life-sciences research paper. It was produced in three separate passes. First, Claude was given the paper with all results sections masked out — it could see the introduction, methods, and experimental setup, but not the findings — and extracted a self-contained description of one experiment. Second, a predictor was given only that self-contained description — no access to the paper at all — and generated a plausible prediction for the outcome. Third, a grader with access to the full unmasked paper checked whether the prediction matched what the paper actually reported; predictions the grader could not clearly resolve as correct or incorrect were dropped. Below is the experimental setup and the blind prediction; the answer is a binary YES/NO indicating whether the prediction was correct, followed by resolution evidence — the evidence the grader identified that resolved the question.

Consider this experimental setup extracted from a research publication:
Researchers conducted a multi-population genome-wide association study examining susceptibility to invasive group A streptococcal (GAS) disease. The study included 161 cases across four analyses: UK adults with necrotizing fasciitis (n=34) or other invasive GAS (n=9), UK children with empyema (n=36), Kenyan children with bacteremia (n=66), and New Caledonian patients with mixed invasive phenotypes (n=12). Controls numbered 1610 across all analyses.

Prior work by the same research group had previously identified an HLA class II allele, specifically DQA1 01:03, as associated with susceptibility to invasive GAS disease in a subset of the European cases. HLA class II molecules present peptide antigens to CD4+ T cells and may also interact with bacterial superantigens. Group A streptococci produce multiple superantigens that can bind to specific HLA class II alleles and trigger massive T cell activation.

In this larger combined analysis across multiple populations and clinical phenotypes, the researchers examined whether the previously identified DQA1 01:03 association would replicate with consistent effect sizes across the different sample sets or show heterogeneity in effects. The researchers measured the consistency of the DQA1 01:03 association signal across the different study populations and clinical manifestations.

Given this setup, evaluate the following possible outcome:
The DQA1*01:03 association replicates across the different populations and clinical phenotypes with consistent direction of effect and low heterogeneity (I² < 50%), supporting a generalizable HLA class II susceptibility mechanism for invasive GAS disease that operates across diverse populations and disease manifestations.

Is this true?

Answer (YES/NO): NO